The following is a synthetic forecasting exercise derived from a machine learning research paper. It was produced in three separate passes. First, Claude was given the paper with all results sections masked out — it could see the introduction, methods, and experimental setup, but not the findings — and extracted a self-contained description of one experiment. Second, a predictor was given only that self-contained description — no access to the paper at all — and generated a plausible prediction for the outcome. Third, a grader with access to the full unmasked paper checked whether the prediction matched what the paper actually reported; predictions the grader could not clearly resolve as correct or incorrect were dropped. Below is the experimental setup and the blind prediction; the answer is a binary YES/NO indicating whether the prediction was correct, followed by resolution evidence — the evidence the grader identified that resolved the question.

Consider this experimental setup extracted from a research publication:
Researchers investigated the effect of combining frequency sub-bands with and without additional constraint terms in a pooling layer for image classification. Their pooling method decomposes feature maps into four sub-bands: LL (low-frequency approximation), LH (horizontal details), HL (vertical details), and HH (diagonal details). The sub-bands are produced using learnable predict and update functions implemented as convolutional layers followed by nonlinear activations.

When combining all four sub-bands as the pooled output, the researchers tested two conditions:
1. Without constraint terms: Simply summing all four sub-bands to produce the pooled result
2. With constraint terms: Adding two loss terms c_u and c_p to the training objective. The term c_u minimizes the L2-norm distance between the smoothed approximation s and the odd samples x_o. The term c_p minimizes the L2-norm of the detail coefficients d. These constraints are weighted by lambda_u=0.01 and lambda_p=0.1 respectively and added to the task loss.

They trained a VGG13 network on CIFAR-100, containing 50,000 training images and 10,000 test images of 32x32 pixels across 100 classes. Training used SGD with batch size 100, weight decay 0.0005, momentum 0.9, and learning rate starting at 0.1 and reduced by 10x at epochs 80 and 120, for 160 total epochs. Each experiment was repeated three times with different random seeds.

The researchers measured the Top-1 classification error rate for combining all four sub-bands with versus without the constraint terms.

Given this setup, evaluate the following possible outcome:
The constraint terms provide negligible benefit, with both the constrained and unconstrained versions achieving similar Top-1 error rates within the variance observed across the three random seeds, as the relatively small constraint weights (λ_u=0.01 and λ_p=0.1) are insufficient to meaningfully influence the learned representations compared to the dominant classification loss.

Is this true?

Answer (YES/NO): NO